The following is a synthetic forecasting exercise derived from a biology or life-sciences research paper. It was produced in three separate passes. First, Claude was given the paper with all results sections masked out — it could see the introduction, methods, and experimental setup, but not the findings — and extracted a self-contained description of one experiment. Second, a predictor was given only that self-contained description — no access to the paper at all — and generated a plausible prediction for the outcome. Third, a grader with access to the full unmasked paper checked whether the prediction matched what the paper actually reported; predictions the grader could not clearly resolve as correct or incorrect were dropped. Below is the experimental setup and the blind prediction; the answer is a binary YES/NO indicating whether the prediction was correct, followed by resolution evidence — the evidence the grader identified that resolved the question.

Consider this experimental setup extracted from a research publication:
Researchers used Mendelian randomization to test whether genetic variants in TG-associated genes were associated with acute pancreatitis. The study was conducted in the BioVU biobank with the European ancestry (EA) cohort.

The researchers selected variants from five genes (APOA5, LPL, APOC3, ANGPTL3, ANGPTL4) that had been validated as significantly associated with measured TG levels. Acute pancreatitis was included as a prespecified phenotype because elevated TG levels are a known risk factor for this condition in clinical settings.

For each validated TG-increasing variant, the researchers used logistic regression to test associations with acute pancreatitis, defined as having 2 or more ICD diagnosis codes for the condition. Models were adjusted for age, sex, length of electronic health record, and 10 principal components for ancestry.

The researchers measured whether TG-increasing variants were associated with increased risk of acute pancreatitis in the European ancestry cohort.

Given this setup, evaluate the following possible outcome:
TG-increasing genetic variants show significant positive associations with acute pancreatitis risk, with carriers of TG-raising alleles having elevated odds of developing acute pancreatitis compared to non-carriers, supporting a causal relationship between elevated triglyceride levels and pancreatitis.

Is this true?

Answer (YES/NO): NO